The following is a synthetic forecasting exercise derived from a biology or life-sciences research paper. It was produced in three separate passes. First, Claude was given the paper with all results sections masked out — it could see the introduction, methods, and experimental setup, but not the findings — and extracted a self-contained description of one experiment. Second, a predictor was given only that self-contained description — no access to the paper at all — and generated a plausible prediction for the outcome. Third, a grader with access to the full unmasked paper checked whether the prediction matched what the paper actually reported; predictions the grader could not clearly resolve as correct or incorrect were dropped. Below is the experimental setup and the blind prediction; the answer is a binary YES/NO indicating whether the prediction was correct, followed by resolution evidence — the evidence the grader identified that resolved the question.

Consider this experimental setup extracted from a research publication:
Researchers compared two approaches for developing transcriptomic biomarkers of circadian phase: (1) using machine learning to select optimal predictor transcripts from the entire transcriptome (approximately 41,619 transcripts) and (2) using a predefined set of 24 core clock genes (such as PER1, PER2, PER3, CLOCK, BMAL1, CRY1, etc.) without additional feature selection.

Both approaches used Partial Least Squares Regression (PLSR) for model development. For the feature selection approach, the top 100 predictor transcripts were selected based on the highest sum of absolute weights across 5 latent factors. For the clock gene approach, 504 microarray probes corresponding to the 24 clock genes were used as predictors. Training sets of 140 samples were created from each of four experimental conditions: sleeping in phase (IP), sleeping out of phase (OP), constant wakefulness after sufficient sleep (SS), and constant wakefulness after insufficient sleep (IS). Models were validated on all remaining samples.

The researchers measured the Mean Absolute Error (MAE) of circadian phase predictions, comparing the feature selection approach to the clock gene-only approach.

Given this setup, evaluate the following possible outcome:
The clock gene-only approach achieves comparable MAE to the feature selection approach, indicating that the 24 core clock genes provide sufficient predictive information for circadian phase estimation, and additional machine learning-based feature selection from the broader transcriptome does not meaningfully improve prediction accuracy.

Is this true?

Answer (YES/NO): NO